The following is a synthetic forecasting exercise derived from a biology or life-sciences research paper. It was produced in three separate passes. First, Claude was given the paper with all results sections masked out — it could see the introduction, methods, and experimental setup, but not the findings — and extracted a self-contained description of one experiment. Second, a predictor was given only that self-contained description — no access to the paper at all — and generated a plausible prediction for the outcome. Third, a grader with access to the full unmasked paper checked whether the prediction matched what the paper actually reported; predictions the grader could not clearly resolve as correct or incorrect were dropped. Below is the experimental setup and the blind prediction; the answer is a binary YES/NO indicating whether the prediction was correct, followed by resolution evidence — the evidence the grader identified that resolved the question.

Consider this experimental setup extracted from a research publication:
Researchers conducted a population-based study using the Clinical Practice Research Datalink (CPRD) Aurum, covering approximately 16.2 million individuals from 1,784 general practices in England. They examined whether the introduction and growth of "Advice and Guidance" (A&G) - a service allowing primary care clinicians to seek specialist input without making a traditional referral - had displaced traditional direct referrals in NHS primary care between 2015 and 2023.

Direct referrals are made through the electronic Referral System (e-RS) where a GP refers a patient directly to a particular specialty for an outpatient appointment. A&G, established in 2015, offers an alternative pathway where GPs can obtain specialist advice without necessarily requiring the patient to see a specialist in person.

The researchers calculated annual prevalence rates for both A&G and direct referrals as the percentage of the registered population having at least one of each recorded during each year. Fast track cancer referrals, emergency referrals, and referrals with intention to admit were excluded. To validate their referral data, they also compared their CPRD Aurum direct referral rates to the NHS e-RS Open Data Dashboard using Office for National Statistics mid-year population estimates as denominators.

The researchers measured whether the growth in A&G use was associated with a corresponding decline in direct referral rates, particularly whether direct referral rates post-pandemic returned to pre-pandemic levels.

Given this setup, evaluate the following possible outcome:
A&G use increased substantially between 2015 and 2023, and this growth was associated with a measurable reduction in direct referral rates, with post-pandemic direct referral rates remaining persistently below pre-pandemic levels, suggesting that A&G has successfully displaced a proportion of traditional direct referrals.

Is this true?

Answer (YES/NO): NO